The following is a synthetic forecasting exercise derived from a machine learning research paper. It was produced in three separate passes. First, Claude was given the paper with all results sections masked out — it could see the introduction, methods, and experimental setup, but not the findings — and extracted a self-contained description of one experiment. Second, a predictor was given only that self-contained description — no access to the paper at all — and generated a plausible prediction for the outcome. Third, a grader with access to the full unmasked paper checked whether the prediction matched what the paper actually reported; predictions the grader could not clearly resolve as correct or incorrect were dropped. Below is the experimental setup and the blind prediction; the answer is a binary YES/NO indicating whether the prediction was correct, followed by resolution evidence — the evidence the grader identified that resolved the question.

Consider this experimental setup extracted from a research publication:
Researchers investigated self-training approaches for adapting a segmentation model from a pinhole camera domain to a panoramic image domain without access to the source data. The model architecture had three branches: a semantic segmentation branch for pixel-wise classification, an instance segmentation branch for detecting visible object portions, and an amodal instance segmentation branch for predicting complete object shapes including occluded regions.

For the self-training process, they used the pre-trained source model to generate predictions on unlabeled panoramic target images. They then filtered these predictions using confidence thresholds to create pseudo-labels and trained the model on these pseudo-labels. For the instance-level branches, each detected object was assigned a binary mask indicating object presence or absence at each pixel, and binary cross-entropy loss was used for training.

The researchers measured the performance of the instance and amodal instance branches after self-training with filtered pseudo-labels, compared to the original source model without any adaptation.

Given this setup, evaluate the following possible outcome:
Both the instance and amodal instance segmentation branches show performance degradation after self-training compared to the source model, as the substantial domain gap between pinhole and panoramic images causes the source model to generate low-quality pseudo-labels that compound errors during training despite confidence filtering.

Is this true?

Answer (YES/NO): YES